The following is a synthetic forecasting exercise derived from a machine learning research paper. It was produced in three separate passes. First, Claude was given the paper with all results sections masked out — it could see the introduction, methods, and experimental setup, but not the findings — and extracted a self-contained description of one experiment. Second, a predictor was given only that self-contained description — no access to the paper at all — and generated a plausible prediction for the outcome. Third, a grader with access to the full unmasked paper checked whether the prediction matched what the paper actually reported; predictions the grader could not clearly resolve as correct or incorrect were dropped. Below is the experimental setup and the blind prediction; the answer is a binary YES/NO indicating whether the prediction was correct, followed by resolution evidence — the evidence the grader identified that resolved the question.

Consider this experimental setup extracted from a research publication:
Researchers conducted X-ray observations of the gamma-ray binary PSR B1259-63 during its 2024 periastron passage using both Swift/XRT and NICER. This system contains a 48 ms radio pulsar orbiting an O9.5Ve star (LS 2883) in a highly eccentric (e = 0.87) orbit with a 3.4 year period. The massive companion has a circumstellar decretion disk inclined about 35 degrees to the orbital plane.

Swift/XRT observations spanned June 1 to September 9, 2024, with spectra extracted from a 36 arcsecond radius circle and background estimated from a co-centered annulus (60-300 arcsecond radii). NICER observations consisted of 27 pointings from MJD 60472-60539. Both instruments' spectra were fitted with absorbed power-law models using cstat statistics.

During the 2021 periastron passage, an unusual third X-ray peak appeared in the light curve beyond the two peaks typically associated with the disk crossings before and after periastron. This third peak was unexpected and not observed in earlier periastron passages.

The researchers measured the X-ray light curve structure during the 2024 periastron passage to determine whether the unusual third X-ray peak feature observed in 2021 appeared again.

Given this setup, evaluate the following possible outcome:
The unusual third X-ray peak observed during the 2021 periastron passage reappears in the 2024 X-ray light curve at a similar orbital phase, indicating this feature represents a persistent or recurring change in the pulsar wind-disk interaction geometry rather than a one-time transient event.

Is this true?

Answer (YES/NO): NO